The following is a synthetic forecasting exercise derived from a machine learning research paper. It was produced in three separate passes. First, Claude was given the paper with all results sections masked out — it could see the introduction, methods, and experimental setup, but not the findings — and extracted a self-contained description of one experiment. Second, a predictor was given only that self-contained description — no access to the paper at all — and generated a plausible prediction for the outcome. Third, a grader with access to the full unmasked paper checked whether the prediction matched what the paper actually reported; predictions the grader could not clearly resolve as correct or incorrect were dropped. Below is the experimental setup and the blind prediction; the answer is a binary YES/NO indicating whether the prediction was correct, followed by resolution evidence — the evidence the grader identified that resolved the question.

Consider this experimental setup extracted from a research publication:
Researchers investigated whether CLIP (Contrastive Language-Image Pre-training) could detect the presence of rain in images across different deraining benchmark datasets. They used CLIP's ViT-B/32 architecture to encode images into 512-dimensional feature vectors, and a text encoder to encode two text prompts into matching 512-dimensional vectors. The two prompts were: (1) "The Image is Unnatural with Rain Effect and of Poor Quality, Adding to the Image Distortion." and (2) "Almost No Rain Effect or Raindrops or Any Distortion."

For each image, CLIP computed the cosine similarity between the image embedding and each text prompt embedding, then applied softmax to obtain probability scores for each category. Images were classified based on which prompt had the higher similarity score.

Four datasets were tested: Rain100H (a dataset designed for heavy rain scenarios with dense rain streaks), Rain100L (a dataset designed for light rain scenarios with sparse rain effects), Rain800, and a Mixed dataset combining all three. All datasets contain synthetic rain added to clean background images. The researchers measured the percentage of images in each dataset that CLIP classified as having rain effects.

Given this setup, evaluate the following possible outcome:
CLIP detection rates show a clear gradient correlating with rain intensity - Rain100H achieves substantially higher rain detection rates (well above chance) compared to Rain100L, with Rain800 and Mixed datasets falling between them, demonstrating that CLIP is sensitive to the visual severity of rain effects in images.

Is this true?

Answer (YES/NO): YES